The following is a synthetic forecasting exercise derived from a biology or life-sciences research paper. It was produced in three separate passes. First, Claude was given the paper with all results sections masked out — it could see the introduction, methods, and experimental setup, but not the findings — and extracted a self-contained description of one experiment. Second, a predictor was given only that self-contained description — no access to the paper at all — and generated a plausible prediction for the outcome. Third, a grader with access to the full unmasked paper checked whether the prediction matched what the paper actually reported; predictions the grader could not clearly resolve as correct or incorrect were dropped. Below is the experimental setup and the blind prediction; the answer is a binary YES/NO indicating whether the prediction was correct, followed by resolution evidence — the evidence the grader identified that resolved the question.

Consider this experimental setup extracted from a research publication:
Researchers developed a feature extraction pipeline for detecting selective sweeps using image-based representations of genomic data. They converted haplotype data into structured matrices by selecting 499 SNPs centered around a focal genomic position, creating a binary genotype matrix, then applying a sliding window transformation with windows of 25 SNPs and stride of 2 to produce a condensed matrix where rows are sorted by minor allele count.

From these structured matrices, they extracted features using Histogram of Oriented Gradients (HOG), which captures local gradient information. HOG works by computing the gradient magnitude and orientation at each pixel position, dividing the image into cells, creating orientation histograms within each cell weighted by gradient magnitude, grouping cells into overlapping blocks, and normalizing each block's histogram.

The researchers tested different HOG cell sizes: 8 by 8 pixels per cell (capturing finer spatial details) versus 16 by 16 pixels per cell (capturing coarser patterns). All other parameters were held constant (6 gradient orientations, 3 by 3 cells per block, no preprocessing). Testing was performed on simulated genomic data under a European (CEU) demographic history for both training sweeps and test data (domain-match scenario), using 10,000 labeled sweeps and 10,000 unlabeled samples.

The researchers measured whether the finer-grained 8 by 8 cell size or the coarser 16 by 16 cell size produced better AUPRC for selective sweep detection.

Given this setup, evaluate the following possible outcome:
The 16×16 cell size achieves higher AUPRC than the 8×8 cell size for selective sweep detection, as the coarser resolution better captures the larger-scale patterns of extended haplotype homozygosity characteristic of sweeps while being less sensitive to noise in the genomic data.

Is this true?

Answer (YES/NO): YES